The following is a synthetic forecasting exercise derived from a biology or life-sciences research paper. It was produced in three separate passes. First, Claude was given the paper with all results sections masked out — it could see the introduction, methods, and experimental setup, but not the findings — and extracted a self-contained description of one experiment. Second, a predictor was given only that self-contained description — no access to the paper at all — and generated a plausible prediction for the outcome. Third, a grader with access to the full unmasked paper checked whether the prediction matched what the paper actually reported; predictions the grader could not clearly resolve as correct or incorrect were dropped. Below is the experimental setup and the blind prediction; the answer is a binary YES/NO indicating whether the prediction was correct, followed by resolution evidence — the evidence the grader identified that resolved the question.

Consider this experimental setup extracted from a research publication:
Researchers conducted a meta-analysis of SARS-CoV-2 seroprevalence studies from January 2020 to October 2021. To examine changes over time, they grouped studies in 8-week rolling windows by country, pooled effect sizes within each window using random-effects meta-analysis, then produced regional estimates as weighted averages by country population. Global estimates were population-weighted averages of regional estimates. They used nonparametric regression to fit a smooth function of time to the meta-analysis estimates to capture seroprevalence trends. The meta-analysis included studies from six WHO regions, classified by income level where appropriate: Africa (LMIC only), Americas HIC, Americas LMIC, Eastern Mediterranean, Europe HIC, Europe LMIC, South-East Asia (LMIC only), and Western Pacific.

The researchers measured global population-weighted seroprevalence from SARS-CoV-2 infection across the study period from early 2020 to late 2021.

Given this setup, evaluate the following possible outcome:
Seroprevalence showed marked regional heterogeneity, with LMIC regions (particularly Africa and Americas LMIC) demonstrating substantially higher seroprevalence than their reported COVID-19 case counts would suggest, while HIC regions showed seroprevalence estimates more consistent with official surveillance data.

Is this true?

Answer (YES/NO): YES